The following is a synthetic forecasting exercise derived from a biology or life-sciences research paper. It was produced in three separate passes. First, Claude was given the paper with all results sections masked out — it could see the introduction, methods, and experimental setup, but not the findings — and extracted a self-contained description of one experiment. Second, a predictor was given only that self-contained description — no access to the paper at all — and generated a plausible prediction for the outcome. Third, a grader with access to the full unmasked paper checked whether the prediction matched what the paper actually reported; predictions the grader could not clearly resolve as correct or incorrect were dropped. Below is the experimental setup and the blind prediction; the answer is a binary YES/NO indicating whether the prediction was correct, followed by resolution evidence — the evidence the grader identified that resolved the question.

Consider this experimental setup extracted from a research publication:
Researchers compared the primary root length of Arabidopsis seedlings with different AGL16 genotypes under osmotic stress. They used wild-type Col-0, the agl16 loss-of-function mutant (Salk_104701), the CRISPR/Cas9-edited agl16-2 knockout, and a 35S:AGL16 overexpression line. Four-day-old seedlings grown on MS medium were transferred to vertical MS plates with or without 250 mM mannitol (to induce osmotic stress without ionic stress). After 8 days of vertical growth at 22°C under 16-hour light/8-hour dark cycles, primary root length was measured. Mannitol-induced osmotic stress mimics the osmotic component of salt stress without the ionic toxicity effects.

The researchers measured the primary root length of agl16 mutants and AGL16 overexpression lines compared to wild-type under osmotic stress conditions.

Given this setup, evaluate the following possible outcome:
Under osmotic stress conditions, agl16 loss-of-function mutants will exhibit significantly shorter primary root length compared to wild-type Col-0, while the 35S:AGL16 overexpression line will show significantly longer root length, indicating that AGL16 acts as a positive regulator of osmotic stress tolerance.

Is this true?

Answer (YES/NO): NO